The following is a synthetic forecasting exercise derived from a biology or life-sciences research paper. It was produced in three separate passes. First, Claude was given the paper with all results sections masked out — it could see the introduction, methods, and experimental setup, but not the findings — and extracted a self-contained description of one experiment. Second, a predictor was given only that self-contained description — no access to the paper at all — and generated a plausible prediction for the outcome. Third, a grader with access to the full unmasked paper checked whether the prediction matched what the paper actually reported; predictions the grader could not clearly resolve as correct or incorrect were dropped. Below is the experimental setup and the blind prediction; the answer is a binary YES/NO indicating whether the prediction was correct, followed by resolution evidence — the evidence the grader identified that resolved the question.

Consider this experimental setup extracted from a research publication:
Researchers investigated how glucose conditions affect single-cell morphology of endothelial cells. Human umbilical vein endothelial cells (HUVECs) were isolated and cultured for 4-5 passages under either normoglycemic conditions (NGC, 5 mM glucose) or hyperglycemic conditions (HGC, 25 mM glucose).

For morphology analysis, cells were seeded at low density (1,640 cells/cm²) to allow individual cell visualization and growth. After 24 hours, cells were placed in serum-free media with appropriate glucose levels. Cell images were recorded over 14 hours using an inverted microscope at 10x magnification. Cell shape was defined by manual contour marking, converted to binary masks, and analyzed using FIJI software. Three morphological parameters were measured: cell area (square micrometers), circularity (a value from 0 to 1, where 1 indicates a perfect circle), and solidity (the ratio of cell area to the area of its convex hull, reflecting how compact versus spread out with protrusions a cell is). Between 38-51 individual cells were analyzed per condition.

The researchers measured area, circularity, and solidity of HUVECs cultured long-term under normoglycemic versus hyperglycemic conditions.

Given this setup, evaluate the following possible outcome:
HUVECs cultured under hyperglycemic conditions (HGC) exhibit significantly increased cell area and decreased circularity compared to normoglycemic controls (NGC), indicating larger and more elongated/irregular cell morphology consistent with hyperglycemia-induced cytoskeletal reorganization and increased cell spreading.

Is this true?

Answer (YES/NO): YES